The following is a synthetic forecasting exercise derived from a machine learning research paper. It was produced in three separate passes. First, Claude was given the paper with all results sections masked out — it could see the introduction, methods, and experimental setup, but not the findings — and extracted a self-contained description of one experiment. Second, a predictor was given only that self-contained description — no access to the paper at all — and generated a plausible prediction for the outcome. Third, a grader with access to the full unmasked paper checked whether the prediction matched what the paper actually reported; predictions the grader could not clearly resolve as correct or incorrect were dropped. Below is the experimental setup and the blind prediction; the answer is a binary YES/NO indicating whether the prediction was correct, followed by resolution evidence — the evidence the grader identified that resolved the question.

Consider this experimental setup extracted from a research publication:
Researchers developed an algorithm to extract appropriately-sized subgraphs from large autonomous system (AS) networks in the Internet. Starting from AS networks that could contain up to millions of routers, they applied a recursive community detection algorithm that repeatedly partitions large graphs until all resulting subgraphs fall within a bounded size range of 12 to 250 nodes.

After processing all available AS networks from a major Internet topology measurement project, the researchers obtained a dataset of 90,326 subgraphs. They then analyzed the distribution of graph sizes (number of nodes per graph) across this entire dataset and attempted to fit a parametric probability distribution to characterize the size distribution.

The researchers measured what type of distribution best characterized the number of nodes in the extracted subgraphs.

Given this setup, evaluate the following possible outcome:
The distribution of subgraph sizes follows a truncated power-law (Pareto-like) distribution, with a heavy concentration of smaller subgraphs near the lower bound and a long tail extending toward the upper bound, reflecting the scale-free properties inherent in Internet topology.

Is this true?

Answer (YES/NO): NO